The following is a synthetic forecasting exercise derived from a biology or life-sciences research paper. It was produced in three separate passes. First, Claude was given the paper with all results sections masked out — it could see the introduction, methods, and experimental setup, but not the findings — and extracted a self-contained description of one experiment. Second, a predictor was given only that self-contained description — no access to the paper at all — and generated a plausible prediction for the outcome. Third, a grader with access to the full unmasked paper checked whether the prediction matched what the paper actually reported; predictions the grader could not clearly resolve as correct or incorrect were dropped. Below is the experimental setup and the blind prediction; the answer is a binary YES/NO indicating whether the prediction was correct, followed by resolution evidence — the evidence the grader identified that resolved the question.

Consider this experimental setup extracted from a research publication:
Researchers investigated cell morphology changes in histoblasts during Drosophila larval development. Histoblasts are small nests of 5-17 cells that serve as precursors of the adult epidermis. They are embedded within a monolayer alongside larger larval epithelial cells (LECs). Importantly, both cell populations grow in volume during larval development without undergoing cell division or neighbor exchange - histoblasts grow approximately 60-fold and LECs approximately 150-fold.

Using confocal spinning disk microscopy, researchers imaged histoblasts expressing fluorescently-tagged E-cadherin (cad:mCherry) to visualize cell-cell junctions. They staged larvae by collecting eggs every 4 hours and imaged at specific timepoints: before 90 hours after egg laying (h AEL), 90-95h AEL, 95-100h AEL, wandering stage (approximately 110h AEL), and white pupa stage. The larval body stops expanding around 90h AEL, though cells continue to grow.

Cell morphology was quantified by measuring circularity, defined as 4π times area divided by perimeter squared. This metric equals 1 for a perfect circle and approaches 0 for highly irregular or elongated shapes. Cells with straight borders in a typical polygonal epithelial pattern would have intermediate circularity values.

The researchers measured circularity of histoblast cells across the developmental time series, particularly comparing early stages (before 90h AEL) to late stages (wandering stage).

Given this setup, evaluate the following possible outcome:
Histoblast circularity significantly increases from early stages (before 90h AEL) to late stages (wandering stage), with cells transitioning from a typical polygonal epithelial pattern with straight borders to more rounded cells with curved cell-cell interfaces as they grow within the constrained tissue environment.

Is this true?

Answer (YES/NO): NO